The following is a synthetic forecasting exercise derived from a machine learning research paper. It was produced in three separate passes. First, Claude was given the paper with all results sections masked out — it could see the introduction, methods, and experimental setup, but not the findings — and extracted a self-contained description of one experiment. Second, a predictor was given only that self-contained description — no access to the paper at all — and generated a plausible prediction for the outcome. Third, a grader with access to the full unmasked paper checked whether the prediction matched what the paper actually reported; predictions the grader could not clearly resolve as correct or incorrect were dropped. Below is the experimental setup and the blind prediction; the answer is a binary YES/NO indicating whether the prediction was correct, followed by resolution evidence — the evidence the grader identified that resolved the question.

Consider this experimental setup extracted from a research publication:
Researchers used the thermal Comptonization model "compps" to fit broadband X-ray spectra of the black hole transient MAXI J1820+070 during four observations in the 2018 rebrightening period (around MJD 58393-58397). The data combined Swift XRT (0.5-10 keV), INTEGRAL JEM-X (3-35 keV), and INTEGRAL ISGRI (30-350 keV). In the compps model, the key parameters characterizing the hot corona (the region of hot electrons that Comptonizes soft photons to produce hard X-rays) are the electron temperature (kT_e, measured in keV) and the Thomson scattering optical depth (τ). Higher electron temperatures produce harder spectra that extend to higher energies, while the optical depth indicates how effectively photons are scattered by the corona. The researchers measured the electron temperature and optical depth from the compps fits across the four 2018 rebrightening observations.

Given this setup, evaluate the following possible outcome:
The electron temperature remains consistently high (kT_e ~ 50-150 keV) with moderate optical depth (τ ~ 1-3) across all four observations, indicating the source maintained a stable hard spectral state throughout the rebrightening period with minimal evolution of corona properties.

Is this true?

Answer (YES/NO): YES